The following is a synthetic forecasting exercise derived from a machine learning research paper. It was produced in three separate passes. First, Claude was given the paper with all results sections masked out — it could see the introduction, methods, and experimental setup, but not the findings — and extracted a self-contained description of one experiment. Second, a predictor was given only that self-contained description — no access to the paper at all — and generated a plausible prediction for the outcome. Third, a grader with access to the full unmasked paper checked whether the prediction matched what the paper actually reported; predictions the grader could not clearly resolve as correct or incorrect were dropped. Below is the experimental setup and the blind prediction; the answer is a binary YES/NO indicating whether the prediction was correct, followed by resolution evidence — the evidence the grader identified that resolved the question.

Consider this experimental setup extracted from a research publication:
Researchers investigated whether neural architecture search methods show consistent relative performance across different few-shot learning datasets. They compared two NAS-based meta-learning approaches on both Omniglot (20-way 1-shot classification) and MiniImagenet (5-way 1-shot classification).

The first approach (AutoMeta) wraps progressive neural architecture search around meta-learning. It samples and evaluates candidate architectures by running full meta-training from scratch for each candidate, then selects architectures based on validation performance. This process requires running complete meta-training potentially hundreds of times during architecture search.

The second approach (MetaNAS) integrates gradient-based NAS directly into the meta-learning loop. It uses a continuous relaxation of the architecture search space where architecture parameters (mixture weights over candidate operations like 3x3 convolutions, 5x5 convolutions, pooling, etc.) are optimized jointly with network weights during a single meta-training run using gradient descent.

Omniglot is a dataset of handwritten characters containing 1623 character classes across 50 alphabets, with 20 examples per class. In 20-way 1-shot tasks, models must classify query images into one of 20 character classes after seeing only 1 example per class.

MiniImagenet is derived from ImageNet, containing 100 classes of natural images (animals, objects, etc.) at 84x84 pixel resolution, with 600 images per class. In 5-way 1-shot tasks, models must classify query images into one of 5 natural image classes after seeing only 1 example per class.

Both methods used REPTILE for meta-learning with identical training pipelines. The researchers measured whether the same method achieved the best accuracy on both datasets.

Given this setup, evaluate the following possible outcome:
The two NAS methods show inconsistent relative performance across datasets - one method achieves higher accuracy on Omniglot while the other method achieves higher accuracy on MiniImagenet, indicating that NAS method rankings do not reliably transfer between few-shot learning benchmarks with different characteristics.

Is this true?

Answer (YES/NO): YES